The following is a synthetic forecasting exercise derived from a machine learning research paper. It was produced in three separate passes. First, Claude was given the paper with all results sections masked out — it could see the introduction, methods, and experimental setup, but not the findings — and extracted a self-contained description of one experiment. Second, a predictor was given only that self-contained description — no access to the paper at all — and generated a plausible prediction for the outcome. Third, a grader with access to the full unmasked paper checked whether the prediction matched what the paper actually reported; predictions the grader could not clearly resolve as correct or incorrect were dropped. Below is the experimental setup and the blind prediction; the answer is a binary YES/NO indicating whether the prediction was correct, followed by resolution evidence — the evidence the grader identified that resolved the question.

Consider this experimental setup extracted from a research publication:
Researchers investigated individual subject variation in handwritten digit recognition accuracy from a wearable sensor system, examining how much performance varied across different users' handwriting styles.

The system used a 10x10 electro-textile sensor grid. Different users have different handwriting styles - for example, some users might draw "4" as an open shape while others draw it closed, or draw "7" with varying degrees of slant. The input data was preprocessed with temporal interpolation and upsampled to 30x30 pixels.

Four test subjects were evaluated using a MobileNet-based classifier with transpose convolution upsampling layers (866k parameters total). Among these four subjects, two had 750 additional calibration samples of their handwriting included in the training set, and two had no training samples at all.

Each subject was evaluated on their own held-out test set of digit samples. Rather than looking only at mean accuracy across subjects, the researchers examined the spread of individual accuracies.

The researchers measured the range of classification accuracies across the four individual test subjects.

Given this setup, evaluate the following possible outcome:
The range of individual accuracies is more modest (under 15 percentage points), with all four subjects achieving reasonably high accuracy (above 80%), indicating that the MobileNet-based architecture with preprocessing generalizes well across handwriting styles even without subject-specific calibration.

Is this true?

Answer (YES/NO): NO